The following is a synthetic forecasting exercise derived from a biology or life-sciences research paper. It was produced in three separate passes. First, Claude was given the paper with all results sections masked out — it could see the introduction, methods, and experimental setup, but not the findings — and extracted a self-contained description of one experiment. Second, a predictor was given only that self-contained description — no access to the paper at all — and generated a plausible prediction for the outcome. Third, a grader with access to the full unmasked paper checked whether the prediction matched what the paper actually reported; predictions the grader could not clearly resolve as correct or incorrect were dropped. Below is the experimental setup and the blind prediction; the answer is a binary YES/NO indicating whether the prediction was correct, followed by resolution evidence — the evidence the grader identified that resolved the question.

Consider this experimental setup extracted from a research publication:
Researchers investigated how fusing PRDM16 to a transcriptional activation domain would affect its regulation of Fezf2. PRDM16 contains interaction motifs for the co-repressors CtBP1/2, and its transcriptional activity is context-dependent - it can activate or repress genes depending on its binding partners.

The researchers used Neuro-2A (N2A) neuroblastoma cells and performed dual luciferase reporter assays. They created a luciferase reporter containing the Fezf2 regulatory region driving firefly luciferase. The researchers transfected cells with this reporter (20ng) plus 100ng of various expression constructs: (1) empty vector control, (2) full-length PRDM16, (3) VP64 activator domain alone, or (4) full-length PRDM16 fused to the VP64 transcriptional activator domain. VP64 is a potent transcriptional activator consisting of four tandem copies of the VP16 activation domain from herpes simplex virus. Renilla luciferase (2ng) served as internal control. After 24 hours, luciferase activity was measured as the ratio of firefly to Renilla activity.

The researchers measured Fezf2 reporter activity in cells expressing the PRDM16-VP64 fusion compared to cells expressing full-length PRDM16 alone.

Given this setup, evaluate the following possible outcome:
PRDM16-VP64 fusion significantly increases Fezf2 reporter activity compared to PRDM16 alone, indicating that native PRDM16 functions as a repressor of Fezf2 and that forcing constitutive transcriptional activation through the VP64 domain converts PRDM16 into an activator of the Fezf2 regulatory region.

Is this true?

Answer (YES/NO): YES